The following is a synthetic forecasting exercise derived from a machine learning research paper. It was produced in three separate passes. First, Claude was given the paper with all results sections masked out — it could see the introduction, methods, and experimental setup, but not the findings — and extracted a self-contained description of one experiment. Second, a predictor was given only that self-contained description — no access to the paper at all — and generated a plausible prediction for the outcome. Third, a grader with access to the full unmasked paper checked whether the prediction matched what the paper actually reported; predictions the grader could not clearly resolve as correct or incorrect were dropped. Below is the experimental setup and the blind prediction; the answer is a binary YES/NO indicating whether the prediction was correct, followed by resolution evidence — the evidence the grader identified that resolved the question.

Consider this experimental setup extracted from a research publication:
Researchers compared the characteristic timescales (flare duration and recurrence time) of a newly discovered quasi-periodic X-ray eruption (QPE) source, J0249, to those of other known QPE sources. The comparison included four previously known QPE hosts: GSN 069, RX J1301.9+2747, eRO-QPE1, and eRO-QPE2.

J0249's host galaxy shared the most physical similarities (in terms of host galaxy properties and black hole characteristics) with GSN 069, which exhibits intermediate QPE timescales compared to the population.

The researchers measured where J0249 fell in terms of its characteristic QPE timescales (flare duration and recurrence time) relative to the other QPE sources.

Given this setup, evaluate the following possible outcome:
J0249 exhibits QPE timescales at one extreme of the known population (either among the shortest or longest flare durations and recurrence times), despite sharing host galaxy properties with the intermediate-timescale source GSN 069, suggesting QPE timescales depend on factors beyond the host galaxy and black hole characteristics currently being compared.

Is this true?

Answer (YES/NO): YES